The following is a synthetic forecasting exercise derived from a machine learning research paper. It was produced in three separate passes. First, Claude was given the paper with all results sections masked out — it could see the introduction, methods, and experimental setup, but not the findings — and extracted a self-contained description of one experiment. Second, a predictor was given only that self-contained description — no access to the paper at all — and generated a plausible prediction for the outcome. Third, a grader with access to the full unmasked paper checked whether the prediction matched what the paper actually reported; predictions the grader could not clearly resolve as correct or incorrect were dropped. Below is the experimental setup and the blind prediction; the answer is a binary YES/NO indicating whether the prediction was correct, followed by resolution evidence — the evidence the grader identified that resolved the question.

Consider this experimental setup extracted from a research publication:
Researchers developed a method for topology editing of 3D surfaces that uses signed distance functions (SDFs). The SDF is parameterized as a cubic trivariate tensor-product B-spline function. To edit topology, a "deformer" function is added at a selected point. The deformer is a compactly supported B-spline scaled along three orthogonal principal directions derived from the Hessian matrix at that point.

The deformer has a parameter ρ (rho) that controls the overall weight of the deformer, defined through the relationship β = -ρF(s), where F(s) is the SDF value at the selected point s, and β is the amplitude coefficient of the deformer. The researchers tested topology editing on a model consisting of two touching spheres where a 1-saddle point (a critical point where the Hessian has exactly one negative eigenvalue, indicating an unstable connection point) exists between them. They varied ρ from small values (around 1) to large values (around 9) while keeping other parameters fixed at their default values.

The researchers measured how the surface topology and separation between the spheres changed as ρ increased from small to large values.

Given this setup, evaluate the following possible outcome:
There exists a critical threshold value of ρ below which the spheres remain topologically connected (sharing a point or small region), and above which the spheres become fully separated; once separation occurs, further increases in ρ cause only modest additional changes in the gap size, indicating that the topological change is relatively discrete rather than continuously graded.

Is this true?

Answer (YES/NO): NO